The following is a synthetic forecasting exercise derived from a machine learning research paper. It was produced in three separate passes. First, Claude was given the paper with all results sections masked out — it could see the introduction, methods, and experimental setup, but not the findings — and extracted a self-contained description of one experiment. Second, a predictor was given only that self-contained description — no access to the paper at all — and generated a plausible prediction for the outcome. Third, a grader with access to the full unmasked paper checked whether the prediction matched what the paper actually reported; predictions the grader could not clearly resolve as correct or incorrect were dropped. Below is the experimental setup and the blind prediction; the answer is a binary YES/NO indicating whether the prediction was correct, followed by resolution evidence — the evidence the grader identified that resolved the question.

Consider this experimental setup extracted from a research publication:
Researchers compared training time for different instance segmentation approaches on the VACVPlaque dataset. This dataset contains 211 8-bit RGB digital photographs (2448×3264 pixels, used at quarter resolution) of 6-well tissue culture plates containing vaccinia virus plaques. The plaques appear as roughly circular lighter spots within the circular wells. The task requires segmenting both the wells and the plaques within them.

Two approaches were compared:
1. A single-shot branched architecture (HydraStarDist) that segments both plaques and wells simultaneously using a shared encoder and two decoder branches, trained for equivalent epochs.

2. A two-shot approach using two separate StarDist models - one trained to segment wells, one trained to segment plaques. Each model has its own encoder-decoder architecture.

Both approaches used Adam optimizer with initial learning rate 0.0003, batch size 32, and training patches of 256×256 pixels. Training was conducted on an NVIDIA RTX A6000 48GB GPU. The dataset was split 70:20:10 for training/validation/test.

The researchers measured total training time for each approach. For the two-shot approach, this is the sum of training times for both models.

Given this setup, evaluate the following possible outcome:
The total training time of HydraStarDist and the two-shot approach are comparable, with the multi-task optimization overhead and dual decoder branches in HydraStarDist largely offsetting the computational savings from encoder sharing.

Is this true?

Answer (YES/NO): NO